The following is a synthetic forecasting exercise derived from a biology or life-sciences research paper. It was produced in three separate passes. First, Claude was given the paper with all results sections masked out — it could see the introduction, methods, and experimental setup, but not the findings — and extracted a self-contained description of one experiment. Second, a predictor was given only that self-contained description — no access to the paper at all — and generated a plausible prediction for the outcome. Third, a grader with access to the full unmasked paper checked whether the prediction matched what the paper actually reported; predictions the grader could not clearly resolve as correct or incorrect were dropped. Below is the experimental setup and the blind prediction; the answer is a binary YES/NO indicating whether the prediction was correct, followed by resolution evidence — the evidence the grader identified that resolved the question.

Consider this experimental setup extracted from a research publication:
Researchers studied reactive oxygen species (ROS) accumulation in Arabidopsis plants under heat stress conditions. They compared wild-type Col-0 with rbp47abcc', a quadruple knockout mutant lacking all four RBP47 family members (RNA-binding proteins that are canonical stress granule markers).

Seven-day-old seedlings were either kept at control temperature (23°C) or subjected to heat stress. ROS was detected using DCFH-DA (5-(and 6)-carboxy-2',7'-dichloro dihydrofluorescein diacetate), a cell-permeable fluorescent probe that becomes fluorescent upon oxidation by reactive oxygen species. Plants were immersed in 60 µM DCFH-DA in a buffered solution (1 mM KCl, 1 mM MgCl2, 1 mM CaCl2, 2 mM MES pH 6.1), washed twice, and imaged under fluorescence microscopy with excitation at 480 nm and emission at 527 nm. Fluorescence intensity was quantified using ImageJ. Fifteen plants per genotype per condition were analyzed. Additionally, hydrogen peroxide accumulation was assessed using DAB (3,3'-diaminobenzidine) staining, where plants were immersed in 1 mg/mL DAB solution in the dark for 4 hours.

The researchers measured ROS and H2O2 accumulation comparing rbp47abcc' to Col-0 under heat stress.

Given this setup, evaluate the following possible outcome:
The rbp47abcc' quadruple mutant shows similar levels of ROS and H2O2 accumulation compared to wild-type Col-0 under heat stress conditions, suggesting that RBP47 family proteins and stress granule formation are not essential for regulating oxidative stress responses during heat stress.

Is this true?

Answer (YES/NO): NO